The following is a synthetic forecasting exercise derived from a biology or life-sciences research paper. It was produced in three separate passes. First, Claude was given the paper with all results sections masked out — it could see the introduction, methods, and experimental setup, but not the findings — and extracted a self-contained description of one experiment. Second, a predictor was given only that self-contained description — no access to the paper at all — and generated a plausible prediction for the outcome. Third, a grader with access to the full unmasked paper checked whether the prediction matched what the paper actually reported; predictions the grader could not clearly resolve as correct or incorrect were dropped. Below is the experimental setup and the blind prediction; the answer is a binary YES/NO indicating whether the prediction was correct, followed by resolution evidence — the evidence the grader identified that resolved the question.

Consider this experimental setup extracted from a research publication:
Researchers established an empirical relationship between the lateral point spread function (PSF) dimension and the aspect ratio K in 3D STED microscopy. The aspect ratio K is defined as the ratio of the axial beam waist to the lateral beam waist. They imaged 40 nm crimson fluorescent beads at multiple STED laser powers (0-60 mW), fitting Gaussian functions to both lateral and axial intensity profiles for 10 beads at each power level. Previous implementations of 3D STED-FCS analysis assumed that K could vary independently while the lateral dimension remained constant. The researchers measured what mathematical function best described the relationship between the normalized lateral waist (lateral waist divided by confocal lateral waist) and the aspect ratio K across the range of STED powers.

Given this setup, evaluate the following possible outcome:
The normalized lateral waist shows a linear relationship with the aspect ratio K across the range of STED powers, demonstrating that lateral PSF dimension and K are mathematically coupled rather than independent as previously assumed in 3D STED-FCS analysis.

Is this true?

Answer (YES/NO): NO